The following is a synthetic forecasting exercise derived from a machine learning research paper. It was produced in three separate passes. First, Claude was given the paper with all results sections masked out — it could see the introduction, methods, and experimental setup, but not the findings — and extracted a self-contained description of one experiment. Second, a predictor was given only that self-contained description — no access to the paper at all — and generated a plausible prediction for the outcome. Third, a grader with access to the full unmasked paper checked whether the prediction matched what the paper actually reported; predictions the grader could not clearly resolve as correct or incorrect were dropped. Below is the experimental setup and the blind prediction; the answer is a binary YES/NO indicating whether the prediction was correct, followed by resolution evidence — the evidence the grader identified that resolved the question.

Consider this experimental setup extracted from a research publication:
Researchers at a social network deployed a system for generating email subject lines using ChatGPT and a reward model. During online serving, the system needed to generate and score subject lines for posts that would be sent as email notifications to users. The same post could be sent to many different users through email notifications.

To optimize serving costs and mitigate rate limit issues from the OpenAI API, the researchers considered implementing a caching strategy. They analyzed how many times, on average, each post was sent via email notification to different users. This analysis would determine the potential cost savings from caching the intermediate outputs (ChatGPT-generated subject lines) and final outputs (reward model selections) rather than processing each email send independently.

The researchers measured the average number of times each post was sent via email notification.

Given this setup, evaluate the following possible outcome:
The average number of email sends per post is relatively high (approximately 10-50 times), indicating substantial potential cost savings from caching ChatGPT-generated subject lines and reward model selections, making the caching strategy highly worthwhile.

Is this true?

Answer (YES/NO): NO